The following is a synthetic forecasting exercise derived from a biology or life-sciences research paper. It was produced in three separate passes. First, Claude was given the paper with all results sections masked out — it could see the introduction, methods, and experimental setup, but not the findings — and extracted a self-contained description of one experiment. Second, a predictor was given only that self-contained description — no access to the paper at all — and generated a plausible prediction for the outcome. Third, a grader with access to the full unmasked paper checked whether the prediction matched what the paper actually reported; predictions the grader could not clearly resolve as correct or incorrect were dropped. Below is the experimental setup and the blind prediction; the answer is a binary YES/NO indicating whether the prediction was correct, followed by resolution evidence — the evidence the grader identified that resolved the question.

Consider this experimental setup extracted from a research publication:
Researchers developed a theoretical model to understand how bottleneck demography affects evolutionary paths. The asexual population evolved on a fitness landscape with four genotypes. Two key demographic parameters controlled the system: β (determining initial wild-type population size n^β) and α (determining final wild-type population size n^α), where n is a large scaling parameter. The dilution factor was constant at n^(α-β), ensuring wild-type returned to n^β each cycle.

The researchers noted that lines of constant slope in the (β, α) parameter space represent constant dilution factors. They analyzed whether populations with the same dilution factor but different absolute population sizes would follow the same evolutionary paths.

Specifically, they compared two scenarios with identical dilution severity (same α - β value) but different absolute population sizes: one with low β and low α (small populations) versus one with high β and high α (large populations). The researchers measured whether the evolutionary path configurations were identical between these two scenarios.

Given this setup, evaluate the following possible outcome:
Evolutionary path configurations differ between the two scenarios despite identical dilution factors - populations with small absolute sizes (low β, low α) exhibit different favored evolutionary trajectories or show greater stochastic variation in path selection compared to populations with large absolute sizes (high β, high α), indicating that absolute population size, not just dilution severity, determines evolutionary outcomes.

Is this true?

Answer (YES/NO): YES